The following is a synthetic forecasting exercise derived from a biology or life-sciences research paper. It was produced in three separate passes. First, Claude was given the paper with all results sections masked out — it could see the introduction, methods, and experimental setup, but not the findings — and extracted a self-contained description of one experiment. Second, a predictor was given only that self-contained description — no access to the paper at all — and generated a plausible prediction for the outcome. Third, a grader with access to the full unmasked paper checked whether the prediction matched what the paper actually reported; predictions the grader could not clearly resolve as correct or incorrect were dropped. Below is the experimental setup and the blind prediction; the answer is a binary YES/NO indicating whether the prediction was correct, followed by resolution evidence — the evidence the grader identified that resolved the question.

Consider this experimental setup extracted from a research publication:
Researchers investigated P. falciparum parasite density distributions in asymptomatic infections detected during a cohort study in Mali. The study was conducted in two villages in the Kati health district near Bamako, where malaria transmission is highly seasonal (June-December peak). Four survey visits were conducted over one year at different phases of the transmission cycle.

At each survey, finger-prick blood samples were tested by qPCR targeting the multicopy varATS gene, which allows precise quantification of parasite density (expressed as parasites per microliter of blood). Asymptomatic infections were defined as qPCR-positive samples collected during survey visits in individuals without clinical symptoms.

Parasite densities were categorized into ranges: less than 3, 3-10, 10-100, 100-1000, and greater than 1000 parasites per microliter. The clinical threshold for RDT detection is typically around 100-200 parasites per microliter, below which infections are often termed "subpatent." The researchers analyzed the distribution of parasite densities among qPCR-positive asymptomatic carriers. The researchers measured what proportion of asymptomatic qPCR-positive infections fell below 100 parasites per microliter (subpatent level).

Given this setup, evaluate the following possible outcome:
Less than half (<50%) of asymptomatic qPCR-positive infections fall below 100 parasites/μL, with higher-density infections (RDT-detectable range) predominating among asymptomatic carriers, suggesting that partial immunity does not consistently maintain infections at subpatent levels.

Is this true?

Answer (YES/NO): NO